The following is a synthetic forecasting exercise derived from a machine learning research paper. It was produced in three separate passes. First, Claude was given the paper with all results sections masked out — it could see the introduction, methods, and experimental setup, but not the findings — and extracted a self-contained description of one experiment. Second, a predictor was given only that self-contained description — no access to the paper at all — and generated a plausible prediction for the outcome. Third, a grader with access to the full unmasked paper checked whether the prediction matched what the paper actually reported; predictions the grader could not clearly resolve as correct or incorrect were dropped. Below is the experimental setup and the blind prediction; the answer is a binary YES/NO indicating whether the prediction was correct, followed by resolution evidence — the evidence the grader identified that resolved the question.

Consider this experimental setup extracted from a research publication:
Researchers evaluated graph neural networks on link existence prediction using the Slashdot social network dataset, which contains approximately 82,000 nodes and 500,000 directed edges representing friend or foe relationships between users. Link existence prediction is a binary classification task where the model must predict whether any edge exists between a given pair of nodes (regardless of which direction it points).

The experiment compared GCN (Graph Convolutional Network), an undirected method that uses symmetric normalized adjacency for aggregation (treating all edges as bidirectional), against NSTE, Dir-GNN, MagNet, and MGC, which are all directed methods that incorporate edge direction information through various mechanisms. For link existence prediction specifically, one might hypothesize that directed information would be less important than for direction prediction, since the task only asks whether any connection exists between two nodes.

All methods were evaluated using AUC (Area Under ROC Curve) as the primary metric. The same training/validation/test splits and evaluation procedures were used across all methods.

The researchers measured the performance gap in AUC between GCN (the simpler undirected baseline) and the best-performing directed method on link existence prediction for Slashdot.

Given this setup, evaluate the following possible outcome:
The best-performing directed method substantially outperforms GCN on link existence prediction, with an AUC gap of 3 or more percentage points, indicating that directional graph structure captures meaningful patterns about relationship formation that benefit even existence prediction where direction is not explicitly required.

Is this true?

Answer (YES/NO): YES